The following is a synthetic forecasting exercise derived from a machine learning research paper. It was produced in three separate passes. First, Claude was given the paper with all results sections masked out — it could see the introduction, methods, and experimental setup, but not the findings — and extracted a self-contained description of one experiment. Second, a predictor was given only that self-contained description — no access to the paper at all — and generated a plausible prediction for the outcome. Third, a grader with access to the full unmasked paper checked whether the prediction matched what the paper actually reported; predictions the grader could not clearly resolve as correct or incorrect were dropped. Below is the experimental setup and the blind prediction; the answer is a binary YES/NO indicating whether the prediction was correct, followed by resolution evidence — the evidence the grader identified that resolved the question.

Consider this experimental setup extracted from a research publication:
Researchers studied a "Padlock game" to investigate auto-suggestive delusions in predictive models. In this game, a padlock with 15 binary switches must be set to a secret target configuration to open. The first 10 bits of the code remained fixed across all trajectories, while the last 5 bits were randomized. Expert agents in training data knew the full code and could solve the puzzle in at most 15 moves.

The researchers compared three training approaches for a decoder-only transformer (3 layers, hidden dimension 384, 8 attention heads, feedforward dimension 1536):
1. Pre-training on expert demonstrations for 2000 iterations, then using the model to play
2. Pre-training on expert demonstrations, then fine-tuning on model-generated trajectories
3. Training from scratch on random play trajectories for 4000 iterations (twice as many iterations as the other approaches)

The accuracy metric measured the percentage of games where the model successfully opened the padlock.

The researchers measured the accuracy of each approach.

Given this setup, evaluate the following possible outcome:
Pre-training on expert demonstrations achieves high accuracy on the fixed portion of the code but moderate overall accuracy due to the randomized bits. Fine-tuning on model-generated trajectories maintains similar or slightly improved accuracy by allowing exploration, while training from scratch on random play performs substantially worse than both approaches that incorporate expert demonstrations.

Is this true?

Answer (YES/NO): YES